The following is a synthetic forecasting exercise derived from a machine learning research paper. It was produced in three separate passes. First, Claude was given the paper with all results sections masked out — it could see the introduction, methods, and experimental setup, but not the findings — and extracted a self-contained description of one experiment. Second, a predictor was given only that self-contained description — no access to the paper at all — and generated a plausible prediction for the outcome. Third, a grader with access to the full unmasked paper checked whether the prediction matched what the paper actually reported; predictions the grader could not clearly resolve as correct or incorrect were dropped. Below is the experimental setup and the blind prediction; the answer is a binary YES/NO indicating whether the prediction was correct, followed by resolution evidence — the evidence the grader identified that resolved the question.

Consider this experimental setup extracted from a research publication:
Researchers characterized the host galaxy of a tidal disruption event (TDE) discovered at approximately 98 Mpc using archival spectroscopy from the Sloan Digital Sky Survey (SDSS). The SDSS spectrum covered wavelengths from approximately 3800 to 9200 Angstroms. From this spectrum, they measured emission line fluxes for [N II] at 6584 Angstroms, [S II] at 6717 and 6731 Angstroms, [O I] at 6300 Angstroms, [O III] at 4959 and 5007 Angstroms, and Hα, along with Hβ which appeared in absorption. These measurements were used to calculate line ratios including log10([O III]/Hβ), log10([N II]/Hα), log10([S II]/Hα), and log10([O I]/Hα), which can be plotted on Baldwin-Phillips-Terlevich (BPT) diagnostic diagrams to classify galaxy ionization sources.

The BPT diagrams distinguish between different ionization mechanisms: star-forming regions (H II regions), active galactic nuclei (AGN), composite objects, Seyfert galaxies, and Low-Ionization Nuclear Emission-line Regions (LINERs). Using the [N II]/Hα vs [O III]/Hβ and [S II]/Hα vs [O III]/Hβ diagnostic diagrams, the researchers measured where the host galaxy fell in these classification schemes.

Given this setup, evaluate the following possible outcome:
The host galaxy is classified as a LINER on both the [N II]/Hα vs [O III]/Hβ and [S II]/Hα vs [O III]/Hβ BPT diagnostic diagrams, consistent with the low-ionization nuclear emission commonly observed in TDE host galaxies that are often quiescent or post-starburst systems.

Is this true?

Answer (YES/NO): YES